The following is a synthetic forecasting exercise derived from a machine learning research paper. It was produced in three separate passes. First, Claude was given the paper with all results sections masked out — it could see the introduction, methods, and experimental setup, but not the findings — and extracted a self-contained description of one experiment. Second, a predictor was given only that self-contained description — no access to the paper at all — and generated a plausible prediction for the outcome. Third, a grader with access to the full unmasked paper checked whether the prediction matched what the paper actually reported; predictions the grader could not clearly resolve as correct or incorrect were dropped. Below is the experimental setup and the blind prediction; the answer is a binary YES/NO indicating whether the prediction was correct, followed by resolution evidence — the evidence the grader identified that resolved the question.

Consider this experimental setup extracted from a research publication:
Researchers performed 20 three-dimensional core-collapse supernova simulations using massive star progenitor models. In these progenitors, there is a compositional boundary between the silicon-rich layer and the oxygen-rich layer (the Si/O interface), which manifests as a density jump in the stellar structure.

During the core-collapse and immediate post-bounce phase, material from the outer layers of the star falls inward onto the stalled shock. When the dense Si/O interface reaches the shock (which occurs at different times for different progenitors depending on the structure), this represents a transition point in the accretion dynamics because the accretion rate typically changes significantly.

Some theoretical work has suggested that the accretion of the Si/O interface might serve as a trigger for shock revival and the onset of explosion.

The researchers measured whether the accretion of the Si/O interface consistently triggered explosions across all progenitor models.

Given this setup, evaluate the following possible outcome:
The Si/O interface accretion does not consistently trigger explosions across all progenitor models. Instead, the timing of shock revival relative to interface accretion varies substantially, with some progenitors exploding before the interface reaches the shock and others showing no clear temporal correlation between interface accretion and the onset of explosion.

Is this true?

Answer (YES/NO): NO